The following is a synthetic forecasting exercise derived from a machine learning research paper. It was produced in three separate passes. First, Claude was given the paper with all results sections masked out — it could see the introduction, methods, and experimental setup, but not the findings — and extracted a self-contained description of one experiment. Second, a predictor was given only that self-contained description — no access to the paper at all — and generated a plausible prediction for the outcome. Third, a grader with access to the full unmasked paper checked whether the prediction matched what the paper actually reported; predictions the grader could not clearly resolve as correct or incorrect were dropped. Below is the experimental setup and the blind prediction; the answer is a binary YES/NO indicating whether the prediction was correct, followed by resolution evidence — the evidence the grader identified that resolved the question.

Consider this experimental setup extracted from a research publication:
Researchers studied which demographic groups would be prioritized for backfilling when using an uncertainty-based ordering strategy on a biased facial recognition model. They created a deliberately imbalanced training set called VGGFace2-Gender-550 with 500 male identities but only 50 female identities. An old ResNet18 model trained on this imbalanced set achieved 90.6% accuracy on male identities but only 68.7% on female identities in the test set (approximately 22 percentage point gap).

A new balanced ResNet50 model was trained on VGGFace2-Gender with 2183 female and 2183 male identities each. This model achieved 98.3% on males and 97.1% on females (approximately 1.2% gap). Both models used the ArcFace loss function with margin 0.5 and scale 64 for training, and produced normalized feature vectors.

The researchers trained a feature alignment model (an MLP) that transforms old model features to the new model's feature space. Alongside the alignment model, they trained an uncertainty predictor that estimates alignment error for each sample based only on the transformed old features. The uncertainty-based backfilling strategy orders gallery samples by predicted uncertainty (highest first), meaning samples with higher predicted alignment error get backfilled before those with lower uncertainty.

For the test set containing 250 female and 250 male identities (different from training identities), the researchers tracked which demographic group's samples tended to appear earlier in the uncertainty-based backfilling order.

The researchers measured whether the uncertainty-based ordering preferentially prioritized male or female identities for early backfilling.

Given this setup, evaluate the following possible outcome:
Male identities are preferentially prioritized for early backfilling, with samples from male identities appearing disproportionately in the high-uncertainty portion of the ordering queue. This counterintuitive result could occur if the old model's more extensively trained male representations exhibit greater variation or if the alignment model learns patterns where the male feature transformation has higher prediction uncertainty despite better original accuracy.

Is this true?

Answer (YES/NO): NO